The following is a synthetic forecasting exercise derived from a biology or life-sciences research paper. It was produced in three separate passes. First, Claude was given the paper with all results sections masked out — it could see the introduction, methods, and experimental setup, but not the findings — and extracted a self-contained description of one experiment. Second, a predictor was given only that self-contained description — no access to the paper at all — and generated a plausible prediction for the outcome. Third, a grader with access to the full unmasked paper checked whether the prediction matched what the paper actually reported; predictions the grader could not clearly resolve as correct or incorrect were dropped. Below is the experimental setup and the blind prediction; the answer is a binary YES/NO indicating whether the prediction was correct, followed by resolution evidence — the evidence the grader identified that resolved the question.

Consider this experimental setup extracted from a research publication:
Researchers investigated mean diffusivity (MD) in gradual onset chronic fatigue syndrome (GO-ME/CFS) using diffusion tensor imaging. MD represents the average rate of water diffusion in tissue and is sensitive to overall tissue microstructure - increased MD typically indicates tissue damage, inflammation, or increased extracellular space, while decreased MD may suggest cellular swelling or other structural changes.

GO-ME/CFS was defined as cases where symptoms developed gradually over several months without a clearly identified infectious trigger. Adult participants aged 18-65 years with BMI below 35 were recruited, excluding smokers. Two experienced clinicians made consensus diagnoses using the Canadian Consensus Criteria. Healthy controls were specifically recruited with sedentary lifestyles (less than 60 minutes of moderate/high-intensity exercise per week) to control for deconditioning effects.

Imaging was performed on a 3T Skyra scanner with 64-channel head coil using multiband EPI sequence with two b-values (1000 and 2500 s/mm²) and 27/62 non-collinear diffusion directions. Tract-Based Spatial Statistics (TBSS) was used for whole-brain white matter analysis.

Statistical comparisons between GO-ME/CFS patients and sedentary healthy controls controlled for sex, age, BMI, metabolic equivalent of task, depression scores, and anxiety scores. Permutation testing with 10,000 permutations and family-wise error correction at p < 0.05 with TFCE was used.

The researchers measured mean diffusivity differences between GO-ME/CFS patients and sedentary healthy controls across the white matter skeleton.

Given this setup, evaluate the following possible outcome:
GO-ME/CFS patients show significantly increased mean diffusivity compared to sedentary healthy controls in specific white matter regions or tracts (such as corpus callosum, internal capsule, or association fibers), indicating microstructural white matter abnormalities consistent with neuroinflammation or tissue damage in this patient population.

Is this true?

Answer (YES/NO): NO